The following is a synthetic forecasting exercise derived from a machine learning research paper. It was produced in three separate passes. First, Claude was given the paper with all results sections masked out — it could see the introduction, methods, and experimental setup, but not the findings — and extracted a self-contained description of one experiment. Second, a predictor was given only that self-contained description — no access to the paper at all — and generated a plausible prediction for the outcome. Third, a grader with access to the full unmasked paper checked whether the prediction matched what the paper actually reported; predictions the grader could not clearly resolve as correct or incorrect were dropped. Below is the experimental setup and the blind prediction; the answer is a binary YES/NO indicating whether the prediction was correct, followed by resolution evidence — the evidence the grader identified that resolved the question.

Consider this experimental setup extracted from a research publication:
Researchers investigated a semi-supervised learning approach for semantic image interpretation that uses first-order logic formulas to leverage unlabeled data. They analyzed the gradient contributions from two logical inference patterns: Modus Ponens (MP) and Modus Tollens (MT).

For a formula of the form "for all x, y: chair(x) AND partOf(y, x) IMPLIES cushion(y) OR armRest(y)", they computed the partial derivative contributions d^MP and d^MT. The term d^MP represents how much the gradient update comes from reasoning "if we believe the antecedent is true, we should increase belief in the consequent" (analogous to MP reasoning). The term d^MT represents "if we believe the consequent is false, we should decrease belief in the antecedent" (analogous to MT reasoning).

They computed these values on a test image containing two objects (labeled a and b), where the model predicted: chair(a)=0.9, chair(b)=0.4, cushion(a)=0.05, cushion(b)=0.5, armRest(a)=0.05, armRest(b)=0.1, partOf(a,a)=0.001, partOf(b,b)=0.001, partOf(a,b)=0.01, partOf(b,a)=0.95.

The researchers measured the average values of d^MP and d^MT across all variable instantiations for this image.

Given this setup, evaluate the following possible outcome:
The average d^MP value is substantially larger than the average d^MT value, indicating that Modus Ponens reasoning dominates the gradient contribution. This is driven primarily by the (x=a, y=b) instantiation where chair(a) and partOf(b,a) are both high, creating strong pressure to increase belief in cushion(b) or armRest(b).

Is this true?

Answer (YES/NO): NO